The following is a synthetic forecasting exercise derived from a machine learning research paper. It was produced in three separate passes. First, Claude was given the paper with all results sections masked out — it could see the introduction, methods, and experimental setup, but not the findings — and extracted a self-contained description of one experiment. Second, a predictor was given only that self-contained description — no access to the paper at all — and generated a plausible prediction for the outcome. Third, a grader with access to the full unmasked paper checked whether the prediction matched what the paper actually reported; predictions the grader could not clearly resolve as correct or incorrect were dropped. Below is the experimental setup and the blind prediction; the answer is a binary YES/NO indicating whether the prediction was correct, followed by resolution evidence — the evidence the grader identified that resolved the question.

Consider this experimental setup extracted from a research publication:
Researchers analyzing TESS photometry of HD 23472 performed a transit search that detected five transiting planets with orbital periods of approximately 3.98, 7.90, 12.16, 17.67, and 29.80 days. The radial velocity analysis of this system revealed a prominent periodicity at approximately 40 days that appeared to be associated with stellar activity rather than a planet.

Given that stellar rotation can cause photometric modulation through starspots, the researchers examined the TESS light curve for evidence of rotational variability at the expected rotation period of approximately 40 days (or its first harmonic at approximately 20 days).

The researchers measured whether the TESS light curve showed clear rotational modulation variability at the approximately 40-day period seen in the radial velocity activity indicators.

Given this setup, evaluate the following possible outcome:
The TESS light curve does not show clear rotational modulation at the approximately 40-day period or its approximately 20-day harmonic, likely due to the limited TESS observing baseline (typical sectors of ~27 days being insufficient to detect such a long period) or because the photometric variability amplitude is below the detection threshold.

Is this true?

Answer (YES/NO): YES